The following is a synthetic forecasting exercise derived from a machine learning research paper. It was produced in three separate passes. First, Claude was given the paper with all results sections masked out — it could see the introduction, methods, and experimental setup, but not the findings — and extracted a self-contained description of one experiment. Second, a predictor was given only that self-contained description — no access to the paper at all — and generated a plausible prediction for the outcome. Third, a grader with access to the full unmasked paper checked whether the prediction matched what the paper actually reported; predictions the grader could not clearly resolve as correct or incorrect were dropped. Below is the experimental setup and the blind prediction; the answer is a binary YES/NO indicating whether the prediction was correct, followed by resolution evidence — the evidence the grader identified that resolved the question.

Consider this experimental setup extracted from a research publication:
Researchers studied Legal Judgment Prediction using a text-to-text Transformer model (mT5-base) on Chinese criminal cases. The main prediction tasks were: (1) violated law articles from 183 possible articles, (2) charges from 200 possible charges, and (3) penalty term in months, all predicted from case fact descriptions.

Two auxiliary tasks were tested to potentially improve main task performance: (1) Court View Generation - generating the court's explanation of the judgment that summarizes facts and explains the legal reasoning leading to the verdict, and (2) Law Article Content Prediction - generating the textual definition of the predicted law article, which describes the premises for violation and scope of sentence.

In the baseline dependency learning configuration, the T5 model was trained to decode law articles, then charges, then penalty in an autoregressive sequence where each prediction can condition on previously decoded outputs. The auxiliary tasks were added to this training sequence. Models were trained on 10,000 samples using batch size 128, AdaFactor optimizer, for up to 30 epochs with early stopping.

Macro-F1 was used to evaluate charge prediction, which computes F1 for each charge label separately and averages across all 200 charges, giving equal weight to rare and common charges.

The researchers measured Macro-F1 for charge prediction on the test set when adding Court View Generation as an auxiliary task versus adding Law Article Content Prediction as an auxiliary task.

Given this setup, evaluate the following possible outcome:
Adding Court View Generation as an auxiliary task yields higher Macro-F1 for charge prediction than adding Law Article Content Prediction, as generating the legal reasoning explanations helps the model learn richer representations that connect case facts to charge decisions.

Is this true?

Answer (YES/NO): YES